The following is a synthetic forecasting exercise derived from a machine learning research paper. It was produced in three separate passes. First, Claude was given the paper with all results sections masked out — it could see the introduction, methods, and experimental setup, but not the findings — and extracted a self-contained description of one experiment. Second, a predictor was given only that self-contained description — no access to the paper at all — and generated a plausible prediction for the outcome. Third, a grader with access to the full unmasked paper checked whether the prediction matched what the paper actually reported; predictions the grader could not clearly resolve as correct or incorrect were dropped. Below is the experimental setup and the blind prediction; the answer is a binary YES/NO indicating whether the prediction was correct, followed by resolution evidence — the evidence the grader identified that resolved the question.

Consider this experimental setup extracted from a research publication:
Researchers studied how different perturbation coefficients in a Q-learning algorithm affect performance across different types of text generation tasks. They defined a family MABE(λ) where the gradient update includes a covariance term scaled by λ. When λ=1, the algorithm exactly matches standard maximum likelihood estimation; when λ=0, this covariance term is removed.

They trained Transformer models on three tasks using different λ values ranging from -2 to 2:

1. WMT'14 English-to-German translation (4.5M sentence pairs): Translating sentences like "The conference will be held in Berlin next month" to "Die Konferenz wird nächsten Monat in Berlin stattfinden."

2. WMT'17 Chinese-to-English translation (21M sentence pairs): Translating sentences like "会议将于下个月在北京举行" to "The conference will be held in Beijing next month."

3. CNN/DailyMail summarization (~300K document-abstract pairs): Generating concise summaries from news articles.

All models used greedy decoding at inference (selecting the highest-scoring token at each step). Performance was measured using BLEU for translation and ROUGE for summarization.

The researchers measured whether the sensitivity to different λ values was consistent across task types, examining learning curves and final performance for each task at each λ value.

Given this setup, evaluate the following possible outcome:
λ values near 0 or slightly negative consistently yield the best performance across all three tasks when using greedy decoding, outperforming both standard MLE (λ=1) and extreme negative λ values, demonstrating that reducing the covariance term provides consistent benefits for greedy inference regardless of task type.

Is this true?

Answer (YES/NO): NO